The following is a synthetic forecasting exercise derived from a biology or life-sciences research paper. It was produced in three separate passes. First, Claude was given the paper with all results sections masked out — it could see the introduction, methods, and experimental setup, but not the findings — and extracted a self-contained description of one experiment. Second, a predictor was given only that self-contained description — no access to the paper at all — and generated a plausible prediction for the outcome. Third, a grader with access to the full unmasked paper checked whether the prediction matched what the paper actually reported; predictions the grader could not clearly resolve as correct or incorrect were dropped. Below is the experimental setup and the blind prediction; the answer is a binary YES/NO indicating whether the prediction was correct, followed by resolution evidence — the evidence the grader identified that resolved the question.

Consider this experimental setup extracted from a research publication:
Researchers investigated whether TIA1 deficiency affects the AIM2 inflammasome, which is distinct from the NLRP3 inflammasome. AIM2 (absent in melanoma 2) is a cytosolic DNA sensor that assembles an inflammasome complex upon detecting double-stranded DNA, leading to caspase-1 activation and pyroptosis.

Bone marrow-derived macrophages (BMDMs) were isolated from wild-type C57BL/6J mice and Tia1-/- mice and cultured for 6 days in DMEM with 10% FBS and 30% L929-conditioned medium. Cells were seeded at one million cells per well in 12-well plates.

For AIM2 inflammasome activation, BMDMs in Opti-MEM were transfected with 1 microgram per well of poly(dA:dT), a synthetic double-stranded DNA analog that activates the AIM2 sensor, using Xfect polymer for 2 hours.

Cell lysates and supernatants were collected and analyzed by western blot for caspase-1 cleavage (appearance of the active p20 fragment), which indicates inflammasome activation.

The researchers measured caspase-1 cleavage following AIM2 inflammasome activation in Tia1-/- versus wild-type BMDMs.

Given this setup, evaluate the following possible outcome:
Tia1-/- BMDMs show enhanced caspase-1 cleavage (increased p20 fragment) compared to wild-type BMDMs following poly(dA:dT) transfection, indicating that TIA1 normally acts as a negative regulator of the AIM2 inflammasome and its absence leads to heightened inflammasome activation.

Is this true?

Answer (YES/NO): NO